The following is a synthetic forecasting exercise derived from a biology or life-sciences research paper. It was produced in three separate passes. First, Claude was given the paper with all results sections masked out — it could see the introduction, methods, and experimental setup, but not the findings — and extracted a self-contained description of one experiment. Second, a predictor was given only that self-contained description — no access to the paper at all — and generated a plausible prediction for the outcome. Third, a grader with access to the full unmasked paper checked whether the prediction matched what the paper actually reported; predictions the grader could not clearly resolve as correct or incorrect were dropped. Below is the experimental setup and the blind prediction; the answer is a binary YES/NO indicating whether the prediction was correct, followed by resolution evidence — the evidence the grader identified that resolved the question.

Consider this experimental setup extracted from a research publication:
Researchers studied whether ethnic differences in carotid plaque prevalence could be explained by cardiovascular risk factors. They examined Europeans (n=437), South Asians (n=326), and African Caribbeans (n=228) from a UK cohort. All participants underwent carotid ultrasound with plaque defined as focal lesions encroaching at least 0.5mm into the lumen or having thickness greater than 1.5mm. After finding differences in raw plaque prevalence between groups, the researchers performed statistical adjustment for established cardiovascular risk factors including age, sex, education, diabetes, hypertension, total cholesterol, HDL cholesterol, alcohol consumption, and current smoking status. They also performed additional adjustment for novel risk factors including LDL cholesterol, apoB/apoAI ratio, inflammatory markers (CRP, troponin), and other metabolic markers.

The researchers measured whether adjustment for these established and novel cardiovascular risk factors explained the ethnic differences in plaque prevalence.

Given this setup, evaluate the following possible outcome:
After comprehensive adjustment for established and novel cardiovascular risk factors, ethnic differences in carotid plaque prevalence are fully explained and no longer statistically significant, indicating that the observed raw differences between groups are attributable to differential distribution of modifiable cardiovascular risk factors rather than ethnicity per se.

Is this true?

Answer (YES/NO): NO